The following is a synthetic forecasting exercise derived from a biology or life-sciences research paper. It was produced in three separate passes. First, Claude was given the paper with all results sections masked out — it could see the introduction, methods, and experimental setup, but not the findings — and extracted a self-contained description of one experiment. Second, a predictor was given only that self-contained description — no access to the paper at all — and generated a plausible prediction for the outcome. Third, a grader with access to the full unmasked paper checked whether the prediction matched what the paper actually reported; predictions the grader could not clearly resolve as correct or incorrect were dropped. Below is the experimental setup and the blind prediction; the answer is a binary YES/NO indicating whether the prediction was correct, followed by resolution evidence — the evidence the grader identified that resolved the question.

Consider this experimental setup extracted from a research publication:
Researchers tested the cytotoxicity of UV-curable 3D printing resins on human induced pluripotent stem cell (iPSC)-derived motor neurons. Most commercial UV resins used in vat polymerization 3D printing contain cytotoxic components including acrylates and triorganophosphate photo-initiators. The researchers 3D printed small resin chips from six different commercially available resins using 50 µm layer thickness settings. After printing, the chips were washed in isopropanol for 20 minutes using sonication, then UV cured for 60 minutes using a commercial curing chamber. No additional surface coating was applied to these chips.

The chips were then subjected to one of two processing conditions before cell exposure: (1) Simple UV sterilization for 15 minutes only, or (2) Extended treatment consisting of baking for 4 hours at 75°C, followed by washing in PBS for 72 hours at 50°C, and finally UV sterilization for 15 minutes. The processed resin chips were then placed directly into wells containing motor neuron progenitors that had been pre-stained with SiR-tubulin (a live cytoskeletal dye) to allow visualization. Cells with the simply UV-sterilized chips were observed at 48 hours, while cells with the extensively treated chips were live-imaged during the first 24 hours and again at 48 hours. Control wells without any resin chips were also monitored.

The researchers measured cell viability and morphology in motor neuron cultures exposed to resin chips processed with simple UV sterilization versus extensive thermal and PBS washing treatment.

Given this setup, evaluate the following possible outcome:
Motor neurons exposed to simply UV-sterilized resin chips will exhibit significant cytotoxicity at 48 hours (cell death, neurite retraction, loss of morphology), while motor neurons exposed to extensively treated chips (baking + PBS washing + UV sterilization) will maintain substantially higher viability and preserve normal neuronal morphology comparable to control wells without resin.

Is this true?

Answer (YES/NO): NO